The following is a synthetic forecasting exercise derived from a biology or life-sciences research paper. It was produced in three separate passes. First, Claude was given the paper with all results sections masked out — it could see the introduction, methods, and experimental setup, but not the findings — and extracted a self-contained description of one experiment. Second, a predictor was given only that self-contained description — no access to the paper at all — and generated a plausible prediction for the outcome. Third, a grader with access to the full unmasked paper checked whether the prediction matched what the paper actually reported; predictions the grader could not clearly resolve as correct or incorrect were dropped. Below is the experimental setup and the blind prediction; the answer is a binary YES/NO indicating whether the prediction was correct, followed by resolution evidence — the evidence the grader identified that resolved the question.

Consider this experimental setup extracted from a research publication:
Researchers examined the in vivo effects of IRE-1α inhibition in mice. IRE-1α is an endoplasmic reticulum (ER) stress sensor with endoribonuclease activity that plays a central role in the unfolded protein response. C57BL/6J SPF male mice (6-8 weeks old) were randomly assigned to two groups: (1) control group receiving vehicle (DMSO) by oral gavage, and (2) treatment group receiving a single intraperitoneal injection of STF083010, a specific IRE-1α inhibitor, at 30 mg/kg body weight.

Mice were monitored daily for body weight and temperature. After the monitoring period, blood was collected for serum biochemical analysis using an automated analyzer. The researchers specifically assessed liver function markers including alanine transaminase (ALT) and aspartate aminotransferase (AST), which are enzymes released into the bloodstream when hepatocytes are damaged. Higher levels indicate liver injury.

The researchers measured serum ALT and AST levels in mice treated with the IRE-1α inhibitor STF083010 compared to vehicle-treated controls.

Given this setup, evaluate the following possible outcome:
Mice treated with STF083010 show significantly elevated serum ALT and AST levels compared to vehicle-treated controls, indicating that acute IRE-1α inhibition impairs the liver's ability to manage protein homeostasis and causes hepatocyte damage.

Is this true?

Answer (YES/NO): YES